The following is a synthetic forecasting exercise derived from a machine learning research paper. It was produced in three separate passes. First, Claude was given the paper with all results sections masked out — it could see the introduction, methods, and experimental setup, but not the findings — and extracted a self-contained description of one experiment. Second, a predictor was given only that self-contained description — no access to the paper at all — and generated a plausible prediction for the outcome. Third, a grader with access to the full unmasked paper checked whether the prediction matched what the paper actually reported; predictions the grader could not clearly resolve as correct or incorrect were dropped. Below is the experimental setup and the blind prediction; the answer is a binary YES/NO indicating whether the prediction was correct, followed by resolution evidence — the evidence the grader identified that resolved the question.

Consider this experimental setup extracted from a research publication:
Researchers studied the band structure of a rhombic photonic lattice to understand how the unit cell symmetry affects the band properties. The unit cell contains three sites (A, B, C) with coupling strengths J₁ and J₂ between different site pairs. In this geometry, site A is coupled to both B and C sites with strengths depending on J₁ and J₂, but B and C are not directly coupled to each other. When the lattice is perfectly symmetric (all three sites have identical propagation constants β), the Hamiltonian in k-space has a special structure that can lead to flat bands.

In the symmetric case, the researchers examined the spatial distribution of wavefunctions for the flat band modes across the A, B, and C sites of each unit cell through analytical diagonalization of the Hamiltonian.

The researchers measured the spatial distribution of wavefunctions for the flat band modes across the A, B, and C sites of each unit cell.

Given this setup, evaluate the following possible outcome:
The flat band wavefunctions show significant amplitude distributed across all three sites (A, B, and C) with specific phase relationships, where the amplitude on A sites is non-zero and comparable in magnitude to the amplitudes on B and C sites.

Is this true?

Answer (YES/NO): NO